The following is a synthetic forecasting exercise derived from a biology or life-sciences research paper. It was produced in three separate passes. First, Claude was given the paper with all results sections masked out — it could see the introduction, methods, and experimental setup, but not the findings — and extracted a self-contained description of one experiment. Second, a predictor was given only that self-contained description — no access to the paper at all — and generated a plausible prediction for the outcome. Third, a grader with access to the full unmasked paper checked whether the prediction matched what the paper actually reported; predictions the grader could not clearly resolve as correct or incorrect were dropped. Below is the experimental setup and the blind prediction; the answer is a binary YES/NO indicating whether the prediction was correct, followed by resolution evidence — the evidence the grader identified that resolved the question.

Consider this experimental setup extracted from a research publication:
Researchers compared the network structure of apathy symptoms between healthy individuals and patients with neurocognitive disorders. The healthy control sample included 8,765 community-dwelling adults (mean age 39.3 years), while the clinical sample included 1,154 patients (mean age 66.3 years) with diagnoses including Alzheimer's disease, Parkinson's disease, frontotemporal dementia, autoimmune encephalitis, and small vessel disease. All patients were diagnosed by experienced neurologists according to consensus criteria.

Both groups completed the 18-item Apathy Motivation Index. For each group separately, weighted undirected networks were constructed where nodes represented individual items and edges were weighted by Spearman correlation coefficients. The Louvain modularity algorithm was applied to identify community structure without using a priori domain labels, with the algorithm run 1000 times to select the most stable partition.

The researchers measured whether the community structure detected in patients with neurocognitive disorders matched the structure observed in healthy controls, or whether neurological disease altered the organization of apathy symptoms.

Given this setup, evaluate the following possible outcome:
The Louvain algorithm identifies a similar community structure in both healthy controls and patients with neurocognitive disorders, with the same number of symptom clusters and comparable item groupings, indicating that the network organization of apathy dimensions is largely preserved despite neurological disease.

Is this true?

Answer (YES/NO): YES